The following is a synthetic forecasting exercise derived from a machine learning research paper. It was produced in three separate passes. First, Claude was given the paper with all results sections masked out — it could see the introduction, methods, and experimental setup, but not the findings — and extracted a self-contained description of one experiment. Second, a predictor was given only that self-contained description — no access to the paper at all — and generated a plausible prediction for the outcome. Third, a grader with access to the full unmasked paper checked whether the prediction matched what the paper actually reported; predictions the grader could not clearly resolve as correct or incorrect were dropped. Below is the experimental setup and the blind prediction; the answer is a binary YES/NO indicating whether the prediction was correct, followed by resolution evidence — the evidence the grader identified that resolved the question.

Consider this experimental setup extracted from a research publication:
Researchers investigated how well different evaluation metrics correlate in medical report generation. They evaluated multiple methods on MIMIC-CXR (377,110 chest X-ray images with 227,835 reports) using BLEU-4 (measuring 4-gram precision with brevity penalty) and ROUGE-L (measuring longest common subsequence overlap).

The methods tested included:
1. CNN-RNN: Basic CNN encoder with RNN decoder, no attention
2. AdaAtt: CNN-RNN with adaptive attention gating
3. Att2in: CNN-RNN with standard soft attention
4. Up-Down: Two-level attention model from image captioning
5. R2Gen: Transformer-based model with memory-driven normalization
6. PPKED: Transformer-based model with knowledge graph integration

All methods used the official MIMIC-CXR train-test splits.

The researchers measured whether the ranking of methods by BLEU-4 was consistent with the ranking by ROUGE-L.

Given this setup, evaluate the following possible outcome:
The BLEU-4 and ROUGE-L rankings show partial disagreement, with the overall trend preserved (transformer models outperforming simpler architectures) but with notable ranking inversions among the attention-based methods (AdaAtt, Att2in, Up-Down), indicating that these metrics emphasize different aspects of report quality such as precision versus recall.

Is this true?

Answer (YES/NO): NO